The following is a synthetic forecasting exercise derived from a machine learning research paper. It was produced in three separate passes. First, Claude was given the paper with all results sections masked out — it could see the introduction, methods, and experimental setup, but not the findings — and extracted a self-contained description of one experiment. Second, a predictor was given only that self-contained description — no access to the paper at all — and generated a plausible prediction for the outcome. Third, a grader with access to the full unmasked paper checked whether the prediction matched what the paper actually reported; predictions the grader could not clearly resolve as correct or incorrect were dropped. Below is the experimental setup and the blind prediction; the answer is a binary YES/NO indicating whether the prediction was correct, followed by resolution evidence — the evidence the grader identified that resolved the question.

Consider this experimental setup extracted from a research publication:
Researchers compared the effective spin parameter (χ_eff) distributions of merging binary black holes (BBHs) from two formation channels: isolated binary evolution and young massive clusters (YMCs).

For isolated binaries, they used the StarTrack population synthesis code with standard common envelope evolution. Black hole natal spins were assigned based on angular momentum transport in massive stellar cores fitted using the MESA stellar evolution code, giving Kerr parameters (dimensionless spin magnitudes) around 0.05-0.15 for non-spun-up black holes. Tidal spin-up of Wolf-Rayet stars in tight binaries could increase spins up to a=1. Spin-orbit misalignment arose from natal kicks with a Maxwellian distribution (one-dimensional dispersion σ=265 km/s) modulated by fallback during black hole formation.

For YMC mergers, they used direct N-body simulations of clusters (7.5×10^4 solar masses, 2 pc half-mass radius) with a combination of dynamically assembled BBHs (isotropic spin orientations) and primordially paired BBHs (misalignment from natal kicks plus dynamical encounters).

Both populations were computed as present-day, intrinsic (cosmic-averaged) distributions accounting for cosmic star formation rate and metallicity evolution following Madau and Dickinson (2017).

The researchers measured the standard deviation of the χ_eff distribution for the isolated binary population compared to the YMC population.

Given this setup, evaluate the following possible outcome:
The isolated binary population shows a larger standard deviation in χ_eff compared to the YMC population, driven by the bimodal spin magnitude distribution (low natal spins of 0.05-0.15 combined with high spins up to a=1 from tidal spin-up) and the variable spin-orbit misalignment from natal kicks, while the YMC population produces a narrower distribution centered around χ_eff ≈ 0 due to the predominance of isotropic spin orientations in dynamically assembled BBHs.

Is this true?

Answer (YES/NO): NO